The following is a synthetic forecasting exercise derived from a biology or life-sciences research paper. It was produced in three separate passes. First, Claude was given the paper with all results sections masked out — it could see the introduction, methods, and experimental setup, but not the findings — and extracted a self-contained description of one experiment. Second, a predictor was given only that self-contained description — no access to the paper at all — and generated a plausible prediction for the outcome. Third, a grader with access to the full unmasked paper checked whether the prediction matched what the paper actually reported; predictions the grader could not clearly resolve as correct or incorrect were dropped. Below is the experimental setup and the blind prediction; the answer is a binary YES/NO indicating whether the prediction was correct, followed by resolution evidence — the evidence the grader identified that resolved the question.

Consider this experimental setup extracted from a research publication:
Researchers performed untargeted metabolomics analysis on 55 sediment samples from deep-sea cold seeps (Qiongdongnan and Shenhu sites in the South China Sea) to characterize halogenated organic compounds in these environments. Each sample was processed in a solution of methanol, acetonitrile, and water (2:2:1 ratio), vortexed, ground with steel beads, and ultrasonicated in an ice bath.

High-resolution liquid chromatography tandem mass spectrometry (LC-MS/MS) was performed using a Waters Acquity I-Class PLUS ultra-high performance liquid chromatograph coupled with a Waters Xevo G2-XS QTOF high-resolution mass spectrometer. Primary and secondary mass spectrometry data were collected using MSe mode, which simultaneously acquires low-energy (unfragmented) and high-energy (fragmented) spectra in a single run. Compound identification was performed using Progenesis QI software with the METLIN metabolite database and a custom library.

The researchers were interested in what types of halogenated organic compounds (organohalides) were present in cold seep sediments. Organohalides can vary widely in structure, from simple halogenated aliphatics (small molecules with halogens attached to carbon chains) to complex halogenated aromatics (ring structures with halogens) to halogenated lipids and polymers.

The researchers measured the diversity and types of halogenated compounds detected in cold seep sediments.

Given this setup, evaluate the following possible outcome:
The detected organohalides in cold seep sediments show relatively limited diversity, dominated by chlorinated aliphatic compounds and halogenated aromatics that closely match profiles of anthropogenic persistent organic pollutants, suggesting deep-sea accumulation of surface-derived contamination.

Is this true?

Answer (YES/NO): NO